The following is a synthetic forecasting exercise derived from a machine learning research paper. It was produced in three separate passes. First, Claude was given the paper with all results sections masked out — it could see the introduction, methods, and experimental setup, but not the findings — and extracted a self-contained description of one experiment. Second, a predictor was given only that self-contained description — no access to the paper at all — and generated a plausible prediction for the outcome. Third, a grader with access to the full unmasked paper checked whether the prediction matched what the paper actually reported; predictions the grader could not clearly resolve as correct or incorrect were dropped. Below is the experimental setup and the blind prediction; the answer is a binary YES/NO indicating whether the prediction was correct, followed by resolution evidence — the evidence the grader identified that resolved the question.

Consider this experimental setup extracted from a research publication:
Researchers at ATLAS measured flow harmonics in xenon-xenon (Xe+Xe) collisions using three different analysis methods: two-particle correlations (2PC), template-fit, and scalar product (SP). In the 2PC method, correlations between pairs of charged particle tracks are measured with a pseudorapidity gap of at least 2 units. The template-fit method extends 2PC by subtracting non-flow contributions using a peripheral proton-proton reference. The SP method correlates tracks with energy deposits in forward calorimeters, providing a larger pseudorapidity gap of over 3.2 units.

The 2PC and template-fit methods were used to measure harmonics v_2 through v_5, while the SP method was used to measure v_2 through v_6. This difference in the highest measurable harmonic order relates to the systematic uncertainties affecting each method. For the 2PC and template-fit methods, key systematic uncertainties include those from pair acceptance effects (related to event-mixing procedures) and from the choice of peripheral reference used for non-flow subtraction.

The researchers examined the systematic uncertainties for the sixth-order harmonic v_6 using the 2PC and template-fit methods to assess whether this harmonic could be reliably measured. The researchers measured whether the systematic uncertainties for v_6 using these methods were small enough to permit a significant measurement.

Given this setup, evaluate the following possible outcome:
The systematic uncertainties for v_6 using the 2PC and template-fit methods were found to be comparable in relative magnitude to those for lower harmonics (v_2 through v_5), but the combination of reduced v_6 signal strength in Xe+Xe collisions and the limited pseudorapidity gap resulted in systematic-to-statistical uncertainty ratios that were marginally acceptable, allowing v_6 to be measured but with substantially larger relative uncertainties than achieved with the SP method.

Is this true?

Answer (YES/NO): NO